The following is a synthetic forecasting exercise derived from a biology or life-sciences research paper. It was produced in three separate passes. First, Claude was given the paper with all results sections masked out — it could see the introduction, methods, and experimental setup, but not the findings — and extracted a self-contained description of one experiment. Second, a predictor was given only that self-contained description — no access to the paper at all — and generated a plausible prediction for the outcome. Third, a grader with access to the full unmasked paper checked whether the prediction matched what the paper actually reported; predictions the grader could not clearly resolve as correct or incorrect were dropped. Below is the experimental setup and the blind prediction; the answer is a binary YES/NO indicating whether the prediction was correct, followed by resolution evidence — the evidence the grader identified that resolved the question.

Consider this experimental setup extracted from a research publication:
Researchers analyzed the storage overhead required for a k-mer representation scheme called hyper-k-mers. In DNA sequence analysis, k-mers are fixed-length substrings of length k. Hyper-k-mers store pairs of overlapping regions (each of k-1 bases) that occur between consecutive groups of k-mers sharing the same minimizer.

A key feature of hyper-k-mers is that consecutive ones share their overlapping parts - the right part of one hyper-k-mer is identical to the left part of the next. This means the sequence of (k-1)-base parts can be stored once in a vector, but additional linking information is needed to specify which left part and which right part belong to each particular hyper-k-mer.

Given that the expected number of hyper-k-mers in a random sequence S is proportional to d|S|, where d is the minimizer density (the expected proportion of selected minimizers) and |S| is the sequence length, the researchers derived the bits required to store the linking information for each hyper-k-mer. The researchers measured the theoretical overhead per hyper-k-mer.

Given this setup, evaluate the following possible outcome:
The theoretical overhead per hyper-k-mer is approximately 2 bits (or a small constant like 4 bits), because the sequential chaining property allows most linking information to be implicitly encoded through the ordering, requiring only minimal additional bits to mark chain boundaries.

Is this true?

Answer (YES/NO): NO